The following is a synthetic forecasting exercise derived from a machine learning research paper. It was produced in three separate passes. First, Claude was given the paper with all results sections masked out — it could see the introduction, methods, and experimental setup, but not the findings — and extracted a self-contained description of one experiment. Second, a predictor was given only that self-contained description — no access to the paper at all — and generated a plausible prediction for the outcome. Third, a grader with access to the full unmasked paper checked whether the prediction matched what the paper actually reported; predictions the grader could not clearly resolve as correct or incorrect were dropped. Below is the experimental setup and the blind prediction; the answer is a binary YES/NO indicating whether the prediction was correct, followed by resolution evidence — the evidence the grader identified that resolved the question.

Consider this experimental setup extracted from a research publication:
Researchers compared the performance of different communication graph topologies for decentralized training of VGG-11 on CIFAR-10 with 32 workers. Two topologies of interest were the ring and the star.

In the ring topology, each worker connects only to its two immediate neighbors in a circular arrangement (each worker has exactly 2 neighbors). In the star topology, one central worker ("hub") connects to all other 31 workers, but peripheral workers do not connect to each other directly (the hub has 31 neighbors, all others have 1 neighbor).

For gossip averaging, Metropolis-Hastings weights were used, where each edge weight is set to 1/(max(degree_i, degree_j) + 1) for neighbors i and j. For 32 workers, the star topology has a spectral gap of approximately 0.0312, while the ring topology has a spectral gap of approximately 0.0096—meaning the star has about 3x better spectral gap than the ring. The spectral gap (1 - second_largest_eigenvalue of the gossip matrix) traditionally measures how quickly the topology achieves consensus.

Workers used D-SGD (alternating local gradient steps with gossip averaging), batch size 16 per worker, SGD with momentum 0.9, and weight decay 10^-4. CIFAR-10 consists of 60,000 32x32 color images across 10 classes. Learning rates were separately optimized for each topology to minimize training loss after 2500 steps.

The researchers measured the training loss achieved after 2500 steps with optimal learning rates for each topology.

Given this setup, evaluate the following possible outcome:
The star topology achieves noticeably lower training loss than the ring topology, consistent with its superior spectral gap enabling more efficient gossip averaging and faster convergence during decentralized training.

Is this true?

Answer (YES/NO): NO